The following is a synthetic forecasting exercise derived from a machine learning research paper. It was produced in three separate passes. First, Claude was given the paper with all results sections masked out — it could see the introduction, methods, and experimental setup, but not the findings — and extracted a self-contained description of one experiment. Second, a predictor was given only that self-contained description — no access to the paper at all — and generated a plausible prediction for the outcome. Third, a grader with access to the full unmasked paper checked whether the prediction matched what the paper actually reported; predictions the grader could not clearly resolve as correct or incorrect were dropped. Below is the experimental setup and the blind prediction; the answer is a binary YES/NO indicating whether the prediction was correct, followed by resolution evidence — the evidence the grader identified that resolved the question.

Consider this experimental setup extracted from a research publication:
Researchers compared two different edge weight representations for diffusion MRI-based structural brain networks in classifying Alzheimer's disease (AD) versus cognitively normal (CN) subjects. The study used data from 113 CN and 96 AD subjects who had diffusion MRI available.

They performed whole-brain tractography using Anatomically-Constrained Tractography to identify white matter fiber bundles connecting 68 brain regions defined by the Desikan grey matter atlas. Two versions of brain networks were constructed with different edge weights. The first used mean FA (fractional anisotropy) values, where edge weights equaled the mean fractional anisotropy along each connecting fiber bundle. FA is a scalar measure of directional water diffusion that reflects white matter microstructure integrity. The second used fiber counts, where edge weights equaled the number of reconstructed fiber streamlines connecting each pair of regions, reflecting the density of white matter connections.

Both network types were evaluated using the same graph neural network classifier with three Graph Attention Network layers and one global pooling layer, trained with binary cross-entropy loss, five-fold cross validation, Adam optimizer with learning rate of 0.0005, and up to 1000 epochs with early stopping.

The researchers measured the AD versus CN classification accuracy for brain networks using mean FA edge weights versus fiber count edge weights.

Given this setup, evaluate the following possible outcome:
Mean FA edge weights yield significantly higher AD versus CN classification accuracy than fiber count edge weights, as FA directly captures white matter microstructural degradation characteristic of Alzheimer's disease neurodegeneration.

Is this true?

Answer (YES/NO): NO